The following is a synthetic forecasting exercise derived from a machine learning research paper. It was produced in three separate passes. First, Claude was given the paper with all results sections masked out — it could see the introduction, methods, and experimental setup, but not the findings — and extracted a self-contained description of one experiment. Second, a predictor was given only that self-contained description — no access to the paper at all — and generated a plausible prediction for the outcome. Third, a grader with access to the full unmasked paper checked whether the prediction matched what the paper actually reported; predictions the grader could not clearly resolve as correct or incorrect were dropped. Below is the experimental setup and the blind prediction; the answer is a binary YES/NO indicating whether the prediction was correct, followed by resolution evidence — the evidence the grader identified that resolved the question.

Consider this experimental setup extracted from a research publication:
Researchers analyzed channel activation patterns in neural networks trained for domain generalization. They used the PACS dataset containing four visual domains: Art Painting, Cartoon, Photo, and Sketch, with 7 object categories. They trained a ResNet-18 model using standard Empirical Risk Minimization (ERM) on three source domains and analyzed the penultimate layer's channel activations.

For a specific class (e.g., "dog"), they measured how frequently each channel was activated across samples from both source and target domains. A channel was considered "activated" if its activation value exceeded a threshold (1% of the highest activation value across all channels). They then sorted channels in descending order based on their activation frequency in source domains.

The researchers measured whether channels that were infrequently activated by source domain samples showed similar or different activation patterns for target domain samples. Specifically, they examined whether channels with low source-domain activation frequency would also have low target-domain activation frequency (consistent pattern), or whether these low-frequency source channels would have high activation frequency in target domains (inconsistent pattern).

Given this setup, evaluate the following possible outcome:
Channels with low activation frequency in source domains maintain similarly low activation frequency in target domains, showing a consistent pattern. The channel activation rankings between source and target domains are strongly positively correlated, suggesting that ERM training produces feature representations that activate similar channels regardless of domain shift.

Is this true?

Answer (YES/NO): NO